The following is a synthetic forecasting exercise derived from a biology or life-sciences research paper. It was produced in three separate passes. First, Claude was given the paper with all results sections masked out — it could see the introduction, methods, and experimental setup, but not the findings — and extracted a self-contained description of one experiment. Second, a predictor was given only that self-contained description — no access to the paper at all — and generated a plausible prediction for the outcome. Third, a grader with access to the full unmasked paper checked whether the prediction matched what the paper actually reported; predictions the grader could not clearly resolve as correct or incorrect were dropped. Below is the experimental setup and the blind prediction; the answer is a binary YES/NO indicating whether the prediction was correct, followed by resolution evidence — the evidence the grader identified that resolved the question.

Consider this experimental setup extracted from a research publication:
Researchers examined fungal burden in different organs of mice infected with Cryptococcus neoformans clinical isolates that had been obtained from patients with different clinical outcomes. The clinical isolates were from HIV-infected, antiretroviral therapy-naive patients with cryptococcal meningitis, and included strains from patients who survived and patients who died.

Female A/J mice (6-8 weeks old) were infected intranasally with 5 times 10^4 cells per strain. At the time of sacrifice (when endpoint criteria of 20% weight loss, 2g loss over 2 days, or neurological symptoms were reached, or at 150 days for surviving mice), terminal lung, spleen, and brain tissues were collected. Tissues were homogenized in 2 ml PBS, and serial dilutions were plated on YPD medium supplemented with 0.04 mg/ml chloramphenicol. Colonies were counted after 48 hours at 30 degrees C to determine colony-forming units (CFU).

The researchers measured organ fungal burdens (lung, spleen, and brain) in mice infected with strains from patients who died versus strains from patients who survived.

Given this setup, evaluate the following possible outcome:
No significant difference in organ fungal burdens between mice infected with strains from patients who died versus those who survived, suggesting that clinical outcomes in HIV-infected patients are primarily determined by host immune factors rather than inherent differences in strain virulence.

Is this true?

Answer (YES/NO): NO